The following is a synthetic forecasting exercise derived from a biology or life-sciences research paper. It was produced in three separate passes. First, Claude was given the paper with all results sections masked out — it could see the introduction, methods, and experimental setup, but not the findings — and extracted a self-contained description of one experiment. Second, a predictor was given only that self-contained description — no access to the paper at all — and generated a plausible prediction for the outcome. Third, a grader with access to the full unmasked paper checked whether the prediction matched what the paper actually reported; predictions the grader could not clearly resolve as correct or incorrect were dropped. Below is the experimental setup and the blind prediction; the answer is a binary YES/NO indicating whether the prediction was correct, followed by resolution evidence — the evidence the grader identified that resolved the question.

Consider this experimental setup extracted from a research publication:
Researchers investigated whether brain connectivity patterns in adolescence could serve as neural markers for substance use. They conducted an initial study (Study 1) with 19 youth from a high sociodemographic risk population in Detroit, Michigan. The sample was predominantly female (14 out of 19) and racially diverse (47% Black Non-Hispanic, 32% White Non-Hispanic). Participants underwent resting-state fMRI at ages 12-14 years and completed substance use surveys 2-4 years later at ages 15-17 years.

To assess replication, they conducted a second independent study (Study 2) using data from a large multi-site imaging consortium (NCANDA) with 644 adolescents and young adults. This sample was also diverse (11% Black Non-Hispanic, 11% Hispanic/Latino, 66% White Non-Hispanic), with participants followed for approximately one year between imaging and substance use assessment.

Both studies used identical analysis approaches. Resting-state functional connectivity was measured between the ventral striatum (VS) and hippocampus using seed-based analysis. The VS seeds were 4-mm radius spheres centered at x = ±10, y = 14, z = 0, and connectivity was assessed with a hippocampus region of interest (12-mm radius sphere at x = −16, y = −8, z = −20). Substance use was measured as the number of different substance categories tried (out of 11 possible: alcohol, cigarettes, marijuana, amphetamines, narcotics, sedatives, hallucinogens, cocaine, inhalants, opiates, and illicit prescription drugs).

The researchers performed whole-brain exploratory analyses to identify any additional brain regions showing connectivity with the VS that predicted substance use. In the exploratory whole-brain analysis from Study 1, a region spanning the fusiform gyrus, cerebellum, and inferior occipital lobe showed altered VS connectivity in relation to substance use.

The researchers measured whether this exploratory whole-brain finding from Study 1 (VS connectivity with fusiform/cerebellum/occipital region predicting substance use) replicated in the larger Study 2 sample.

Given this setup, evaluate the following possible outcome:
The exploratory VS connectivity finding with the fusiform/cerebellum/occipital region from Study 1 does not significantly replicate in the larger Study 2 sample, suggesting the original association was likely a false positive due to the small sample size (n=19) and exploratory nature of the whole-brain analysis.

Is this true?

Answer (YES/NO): YES